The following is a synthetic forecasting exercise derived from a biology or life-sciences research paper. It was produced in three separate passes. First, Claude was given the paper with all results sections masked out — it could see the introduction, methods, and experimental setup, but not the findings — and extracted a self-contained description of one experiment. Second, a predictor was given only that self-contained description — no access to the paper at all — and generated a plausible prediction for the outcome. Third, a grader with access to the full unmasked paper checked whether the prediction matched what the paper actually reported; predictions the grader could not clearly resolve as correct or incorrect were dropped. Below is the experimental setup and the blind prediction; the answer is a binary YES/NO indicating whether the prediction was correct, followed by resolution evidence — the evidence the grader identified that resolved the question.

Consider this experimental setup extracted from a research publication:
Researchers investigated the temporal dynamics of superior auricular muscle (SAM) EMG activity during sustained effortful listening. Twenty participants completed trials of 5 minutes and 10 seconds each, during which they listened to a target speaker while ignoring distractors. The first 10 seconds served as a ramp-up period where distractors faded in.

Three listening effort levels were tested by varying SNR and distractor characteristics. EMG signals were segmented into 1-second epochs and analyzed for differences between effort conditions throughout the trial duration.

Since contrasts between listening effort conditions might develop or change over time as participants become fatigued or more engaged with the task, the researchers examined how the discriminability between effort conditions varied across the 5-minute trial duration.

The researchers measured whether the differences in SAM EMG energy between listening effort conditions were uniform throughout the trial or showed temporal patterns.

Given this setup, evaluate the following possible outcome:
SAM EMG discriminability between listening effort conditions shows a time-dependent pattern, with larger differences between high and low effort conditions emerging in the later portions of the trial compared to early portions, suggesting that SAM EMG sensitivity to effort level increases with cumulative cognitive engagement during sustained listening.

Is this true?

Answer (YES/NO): YES